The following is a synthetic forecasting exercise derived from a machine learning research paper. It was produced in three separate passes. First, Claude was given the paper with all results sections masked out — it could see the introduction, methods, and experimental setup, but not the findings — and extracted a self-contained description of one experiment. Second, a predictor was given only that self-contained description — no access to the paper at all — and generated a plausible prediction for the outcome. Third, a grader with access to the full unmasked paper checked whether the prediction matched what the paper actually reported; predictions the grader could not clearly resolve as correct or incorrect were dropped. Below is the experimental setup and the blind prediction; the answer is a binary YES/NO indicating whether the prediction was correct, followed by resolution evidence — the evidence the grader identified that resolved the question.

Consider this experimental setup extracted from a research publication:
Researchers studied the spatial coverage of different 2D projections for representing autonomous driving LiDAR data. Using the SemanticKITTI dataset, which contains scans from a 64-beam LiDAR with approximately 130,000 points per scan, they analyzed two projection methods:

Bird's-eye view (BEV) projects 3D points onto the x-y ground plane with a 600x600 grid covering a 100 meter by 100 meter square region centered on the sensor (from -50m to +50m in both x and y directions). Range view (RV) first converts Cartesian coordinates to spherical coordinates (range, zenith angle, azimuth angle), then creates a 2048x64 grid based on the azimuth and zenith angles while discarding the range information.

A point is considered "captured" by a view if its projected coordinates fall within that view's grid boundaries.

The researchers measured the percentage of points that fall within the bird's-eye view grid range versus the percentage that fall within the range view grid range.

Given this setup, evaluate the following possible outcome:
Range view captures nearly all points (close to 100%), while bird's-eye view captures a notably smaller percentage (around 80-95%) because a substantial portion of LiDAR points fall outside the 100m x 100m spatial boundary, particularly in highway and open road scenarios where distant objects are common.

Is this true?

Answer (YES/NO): NO